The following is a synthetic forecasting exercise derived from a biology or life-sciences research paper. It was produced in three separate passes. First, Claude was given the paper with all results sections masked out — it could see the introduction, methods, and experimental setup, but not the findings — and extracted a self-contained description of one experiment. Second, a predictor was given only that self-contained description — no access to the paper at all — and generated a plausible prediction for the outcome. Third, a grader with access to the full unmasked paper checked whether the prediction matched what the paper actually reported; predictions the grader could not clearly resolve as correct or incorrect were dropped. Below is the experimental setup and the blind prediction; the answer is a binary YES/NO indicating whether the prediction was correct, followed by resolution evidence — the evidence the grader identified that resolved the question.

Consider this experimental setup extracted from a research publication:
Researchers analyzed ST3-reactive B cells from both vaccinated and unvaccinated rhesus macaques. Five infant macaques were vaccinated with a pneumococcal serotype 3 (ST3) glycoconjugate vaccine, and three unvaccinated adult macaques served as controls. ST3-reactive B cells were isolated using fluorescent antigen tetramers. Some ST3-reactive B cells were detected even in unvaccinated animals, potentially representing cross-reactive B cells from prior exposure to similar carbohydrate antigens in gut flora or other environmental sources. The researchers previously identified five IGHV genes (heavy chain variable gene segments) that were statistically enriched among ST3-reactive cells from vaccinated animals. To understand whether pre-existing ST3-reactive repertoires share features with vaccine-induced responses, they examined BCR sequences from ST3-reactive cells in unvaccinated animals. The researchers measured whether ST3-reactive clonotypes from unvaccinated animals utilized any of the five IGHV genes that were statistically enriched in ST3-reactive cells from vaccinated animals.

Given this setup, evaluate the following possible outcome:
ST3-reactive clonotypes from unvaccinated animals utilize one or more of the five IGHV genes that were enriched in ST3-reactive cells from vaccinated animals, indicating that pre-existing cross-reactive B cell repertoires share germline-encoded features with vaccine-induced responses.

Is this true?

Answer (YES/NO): YES